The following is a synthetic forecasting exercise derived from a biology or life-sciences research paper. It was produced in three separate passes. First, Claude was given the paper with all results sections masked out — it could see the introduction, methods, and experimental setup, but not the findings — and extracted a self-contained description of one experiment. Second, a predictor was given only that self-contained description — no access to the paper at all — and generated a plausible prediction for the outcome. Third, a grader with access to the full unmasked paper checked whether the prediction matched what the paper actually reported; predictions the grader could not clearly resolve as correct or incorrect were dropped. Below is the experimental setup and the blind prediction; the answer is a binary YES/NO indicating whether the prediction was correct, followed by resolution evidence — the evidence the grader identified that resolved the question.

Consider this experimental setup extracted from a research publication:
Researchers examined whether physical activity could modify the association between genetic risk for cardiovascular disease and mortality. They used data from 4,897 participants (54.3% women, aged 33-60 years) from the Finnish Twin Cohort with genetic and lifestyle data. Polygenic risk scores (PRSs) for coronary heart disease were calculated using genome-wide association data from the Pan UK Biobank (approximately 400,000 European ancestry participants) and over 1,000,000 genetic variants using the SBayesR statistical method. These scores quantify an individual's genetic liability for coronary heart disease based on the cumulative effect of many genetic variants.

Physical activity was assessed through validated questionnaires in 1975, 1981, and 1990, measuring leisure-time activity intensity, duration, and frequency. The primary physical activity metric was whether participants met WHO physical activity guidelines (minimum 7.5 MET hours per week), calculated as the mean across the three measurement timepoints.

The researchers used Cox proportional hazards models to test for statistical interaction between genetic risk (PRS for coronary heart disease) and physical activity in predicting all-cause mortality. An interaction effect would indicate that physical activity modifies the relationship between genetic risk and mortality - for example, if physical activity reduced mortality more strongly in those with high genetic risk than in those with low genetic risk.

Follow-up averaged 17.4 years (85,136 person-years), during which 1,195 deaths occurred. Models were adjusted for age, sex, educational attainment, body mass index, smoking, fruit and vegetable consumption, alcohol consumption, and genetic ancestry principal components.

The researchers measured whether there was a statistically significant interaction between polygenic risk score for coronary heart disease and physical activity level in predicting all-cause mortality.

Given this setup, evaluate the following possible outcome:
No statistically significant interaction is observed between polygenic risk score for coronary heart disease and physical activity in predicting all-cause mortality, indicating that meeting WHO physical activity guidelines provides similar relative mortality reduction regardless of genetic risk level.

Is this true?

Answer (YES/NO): YES